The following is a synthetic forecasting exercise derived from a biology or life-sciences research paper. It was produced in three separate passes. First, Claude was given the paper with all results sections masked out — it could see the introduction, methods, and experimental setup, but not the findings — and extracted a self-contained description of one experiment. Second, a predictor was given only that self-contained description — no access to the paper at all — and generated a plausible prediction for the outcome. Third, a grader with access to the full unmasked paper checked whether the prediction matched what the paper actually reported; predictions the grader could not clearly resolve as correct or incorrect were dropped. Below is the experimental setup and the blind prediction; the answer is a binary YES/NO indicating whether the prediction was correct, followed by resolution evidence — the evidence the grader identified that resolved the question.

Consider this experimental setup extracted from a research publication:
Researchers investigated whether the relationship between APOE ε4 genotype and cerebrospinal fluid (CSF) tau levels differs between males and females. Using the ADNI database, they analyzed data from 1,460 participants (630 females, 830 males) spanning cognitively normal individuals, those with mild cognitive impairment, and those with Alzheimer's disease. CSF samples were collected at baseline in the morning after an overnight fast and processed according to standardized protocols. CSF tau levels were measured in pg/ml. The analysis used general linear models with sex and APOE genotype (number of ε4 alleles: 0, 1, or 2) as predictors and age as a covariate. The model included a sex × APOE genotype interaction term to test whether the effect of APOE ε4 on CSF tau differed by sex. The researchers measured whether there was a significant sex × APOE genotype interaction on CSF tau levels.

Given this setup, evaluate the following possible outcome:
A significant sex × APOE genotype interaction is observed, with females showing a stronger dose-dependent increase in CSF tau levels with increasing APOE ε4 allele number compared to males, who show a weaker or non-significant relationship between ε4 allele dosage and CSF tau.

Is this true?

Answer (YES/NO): YES